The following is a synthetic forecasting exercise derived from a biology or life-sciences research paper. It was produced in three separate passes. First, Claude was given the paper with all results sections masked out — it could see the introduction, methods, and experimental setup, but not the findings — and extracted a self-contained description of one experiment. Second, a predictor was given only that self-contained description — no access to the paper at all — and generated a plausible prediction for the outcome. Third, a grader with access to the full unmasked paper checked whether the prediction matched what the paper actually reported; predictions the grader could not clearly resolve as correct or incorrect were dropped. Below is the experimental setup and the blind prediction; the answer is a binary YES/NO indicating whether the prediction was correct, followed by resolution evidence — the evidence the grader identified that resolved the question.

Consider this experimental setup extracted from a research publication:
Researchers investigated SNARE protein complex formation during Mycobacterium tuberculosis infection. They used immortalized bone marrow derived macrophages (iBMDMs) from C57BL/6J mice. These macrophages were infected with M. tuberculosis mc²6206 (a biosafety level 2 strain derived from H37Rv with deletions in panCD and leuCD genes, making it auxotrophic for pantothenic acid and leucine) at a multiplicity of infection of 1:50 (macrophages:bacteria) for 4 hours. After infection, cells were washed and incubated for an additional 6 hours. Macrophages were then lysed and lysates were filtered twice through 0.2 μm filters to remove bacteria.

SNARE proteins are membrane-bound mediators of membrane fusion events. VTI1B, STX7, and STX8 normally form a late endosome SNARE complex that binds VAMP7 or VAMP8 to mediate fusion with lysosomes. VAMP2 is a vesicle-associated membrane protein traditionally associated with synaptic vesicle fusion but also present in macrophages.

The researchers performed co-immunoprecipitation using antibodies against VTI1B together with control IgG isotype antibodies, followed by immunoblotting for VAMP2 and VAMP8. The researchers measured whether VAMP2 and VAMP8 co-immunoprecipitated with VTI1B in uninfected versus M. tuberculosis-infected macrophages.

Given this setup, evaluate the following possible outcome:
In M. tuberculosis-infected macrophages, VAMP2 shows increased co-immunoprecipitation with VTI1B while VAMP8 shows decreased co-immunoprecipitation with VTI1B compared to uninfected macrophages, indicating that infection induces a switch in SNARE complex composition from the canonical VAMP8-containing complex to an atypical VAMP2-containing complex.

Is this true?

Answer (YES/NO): YES